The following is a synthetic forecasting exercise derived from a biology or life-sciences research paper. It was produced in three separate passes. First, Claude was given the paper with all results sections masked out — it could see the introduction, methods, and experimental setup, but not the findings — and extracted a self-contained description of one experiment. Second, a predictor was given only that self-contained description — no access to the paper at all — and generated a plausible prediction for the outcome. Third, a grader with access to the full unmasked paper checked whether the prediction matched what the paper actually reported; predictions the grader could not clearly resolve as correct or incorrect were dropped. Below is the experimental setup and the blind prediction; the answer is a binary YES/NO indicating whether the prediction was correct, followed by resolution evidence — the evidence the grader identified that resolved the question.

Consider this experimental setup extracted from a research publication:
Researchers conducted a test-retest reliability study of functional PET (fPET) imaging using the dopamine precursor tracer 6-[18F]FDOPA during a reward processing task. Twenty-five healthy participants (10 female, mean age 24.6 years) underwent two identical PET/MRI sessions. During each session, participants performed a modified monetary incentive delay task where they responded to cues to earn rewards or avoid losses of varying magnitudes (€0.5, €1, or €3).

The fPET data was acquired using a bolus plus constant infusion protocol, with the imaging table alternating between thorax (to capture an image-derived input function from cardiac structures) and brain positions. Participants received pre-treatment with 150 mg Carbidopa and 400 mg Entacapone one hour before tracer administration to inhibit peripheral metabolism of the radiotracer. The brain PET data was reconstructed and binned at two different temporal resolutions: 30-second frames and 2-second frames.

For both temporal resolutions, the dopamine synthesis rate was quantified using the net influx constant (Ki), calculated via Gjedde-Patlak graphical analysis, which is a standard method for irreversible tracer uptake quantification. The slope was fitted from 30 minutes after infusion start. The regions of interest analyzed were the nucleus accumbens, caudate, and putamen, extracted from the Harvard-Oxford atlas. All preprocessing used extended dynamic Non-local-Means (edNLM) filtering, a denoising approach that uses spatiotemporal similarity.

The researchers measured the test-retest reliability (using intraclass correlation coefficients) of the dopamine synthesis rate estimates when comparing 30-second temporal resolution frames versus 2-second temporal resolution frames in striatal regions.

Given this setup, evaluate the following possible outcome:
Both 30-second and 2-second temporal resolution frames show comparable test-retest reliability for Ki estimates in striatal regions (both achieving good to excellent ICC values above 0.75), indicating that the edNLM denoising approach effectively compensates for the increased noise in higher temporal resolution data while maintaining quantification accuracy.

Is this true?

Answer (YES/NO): NO